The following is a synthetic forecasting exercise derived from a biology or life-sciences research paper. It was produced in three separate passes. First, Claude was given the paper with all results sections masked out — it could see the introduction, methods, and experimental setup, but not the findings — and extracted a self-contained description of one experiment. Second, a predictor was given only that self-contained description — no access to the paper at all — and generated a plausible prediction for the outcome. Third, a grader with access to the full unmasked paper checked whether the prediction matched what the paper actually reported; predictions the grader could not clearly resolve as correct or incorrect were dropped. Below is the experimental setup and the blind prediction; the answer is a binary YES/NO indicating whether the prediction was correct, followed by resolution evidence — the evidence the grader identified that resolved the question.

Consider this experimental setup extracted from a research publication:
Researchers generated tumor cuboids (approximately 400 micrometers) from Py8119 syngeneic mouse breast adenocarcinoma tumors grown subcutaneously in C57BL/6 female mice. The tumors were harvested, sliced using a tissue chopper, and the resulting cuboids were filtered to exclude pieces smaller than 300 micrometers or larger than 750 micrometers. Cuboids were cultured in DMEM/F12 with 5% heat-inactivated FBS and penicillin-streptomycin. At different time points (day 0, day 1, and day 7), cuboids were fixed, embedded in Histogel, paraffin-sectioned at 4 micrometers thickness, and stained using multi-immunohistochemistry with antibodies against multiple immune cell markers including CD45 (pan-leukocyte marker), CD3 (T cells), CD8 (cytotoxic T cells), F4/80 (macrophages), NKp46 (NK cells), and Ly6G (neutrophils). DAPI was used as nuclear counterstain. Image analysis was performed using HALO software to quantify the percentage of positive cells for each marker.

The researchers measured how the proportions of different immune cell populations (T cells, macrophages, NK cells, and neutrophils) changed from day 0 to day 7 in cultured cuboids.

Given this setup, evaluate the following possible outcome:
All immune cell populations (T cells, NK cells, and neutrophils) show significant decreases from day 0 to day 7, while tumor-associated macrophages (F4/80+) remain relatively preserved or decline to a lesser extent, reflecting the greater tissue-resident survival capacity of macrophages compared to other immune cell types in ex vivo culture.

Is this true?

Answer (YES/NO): NO